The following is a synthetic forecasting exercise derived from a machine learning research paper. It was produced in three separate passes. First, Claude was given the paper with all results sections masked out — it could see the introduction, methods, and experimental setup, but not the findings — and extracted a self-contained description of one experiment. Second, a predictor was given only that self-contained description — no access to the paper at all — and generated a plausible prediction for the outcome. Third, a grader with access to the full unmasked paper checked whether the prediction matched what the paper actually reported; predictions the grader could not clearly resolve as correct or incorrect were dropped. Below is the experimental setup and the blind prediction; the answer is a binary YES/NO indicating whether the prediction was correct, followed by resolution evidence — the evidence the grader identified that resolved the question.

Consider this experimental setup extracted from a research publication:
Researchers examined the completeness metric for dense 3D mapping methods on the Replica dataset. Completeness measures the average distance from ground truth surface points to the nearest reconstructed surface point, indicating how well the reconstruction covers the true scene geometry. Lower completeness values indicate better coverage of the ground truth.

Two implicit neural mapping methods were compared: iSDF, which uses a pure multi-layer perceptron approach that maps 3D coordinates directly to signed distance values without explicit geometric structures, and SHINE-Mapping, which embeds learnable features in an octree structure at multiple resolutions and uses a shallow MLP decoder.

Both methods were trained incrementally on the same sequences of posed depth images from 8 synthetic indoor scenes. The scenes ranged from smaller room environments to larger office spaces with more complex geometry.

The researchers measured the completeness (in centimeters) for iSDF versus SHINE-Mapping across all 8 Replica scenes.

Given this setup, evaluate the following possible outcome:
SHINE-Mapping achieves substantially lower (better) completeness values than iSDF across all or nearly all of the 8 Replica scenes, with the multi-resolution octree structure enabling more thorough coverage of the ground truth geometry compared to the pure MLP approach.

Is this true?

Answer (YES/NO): NO